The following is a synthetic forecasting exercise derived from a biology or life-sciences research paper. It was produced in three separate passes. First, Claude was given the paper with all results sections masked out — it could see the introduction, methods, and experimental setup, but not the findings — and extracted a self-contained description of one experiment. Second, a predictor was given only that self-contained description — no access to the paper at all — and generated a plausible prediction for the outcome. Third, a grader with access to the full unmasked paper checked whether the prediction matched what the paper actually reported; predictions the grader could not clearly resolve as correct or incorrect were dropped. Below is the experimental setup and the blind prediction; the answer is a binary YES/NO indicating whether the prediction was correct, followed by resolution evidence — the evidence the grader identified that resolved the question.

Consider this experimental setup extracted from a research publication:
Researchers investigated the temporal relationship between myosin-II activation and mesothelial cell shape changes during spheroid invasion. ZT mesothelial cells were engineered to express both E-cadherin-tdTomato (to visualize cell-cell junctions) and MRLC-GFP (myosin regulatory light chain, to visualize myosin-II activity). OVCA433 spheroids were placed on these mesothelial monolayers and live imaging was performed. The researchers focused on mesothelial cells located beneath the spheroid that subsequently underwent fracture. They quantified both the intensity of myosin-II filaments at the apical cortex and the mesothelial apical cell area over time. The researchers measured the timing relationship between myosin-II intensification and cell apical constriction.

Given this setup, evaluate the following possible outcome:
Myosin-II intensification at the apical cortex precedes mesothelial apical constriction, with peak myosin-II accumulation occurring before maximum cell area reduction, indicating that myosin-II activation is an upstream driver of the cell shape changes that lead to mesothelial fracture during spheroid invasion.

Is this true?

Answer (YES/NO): YES